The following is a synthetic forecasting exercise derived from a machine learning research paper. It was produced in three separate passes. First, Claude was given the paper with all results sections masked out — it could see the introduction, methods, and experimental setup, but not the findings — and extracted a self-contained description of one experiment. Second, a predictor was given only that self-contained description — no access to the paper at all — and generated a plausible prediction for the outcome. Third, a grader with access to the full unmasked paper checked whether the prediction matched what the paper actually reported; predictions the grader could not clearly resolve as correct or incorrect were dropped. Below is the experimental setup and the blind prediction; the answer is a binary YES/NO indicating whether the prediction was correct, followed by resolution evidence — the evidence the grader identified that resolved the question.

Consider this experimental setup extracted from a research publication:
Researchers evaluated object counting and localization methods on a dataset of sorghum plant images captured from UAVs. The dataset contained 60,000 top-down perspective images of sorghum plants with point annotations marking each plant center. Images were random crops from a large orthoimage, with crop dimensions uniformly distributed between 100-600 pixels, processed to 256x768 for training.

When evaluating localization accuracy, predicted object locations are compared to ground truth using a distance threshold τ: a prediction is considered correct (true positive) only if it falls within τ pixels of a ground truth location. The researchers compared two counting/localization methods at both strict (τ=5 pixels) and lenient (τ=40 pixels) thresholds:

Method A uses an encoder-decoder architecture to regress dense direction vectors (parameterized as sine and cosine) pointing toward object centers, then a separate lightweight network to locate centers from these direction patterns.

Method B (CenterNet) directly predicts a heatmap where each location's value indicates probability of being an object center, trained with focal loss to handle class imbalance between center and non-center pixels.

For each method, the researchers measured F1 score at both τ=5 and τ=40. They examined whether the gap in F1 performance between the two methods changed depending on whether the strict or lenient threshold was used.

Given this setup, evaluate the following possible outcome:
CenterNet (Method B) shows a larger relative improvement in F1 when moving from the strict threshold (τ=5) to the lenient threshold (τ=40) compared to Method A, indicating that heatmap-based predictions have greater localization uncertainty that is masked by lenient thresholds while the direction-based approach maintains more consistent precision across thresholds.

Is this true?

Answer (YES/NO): NO